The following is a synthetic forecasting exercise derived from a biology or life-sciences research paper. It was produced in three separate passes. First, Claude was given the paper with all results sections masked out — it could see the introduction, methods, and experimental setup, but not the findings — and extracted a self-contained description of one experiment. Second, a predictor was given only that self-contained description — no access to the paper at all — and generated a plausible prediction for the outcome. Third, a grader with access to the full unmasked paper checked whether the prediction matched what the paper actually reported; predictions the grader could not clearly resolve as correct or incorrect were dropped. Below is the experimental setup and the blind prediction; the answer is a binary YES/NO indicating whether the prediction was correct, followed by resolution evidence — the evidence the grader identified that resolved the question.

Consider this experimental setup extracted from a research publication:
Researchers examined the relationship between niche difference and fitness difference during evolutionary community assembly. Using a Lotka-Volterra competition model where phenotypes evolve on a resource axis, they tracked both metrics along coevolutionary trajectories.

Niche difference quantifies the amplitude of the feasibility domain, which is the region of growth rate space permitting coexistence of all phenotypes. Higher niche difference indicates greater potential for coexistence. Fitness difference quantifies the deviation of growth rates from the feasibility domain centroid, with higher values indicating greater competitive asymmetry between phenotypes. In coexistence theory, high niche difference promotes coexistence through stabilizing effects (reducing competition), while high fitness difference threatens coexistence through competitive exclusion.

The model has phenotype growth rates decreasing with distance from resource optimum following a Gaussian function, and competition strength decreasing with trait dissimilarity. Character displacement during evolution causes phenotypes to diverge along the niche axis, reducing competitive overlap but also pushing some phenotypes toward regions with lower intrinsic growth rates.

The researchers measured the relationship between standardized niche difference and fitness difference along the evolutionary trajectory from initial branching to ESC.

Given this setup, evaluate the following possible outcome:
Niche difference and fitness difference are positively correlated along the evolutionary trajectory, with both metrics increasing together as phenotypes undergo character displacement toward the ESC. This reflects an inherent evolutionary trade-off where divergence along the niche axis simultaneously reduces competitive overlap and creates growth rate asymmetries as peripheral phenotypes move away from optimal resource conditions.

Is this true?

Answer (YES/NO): YES